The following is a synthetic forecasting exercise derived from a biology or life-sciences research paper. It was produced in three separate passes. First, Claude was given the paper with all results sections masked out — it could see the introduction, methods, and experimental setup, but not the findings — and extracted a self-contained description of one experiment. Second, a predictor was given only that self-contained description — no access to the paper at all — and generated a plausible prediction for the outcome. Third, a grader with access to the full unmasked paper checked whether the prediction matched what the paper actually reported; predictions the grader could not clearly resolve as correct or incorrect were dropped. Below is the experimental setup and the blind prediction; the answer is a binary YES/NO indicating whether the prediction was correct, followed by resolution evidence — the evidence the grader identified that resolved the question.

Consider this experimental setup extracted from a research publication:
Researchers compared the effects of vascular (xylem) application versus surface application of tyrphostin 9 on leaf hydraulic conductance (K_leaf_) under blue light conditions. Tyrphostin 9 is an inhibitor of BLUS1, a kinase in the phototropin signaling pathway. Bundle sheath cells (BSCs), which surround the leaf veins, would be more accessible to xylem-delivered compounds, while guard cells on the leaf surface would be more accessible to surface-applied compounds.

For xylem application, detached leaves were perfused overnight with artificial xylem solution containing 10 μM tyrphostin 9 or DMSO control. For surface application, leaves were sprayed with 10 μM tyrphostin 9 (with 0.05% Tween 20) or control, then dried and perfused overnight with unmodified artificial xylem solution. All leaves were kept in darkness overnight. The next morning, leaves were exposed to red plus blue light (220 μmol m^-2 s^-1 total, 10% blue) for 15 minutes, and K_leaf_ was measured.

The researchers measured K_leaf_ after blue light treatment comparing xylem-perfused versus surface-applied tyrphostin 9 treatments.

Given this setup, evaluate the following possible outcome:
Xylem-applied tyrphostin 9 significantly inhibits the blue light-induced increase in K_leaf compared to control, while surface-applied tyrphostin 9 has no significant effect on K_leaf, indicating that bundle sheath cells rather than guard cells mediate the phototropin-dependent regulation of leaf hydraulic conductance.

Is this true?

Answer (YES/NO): YES